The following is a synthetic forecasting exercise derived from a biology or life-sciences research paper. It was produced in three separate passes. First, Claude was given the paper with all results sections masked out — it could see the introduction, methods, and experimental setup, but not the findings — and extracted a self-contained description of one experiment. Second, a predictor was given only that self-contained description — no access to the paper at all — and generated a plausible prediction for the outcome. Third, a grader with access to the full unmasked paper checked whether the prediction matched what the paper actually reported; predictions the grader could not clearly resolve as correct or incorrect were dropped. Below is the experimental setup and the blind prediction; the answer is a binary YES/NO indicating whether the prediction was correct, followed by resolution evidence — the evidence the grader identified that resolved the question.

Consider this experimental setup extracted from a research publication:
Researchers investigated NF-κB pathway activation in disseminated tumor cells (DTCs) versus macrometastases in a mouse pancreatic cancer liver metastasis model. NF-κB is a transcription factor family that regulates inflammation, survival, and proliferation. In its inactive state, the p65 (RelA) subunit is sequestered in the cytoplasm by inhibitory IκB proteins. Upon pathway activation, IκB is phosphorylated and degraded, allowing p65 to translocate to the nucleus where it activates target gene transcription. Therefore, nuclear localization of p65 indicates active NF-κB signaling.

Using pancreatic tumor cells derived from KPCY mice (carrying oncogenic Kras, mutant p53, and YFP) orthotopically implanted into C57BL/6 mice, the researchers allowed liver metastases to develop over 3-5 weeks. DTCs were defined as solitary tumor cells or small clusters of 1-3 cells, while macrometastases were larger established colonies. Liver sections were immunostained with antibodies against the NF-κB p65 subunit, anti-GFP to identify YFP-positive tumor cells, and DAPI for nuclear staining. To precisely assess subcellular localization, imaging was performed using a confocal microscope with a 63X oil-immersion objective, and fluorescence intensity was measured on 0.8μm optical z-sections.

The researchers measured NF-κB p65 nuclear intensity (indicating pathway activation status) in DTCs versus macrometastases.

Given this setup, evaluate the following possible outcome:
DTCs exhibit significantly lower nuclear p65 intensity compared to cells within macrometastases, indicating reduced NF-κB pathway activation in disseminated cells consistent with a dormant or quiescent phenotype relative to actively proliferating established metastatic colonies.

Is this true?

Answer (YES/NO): NO